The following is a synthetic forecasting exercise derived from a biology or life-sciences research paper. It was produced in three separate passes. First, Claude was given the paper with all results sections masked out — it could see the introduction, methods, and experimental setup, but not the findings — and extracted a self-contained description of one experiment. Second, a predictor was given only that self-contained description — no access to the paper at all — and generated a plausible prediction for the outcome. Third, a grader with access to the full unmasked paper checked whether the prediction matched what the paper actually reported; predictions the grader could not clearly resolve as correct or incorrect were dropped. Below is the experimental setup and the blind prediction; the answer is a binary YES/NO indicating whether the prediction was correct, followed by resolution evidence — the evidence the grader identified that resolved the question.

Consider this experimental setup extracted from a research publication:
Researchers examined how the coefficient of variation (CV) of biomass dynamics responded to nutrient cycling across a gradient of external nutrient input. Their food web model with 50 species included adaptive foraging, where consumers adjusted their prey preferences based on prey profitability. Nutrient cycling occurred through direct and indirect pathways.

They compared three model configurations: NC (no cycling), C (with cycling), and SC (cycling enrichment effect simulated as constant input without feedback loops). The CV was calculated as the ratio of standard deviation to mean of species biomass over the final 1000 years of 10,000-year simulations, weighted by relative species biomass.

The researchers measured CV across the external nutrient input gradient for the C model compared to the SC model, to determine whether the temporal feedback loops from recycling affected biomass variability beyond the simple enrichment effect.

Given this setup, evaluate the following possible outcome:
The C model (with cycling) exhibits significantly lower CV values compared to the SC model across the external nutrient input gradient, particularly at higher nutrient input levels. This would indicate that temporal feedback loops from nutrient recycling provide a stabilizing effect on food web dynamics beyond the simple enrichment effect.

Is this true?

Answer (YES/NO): NO